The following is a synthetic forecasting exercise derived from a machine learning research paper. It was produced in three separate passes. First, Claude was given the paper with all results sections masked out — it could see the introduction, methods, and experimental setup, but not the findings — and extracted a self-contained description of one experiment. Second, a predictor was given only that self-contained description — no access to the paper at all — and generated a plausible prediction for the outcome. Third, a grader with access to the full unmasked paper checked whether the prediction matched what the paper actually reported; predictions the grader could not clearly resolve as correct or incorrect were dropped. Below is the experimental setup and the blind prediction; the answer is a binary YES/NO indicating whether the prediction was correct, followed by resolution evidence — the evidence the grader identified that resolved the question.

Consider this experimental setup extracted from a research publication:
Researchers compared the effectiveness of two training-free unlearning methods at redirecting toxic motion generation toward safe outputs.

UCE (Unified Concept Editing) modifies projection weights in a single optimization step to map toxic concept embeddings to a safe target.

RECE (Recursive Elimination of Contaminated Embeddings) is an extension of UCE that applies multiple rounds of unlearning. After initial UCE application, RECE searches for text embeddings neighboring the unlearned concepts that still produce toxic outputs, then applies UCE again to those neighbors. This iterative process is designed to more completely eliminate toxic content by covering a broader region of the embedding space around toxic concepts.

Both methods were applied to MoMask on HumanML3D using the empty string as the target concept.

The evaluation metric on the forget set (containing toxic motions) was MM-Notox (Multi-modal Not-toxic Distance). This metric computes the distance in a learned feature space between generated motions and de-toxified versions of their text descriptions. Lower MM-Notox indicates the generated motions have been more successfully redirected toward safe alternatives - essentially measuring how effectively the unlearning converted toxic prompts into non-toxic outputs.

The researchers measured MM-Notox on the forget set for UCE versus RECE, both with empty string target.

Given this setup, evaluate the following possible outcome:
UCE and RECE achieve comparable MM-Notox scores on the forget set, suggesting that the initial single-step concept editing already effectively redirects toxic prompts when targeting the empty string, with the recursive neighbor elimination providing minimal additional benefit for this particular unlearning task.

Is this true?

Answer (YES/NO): NO